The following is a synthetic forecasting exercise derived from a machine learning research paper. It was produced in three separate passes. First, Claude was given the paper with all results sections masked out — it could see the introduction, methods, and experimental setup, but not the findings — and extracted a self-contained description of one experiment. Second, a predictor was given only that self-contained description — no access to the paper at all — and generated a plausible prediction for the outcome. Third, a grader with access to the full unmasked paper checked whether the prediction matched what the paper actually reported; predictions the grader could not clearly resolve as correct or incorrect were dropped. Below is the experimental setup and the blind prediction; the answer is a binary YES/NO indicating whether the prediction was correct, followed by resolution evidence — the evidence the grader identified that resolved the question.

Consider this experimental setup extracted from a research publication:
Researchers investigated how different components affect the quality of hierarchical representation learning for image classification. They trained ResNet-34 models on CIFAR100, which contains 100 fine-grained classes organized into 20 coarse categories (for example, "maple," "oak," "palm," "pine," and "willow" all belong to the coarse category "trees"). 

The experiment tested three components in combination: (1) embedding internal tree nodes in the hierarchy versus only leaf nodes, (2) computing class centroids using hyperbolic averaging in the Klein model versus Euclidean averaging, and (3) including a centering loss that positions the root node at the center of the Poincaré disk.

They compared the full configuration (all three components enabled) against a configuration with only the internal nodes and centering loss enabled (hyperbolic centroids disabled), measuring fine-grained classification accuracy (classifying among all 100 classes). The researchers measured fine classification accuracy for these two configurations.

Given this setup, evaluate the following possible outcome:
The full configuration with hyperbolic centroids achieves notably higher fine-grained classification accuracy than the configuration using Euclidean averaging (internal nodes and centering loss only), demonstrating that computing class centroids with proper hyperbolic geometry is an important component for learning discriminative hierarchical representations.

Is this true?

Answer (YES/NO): YES